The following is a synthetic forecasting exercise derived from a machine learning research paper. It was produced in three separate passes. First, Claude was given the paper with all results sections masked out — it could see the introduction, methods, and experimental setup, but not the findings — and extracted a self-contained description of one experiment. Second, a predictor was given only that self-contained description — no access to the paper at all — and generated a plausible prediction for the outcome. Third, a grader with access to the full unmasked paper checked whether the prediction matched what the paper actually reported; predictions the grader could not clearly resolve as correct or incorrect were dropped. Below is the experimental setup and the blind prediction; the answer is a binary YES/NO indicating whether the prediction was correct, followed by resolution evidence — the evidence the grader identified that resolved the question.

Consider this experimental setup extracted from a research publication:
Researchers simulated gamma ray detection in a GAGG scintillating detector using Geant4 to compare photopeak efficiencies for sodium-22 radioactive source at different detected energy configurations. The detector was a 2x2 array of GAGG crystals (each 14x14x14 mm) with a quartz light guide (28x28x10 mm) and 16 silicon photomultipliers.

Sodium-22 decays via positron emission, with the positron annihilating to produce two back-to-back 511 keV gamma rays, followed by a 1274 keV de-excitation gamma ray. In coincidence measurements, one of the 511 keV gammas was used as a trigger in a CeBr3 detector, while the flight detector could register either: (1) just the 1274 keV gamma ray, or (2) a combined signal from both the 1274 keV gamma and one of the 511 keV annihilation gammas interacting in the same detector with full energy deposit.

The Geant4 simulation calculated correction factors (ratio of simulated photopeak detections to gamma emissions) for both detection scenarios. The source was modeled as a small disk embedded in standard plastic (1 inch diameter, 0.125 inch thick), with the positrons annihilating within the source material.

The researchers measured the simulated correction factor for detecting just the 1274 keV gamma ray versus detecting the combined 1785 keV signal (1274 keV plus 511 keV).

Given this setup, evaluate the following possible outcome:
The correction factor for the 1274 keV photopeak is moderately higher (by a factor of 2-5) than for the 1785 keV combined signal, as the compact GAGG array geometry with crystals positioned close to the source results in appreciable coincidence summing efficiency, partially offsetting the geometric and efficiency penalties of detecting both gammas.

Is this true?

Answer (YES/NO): YES